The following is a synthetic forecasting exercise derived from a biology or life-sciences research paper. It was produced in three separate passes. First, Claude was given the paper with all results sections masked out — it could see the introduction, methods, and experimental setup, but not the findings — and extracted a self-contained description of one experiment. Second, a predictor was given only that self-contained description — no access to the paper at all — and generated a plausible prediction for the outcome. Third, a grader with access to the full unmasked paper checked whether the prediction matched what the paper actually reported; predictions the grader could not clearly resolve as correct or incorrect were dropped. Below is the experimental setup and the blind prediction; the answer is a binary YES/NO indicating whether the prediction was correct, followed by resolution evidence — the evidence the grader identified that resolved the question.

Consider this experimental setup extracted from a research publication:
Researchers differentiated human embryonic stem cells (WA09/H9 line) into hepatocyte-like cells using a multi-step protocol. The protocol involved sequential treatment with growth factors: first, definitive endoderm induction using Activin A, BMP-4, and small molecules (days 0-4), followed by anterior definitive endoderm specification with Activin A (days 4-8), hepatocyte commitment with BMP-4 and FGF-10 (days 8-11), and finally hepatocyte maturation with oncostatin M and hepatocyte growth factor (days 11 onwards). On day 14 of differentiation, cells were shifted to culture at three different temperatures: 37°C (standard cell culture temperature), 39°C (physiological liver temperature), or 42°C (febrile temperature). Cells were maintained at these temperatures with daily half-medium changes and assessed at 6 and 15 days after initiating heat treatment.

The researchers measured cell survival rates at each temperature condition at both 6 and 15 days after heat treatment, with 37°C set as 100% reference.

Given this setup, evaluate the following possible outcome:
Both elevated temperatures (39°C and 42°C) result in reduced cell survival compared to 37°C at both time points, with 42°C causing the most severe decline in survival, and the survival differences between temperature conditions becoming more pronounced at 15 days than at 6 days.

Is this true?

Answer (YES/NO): NO